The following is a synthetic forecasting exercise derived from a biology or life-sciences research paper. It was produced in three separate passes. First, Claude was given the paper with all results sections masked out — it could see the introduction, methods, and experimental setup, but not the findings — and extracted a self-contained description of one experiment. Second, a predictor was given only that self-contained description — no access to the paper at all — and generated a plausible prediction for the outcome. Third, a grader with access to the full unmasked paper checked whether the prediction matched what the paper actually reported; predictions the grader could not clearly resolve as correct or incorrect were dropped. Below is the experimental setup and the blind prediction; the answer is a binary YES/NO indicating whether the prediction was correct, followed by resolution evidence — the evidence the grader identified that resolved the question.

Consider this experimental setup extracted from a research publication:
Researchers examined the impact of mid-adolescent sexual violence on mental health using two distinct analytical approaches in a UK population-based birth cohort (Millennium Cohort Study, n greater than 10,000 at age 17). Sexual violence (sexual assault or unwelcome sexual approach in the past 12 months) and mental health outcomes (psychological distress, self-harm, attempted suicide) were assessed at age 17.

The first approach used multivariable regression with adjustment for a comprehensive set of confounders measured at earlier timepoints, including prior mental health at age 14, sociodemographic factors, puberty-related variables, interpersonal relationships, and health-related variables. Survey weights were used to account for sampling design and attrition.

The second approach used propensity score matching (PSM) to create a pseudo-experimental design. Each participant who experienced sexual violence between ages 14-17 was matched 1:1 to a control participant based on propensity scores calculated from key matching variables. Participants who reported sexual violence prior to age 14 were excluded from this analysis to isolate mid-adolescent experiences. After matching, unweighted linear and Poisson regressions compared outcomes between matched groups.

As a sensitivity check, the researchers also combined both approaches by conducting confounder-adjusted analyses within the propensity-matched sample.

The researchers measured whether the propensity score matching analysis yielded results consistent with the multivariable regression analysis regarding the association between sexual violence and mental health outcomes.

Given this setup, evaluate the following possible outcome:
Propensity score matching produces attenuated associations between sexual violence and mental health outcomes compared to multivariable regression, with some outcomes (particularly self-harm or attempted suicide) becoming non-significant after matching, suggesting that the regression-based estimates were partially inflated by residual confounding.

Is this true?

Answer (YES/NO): NO